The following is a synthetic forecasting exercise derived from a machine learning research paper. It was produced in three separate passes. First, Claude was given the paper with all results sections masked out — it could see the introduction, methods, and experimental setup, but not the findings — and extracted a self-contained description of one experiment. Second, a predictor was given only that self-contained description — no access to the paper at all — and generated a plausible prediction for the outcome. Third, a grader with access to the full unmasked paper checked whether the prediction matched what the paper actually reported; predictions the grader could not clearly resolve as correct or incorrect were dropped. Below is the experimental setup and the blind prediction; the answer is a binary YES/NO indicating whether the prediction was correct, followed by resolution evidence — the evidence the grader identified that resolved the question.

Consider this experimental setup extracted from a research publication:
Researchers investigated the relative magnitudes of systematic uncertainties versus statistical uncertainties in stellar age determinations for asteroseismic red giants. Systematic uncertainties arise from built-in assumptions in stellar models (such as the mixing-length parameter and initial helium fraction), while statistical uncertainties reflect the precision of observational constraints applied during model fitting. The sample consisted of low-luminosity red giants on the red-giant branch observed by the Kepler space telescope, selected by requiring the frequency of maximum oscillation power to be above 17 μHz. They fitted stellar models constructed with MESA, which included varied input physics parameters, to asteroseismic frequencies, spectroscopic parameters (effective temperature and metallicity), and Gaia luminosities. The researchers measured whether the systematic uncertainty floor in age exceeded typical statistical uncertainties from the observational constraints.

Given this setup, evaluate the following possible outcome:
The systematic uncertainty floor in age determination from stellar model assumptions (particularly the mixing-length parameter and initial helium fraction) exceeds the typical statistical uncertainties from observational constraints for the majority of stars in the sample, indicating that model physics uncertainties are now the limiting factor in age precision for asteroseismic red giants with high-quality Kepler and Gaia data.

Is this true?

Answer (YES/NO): YES